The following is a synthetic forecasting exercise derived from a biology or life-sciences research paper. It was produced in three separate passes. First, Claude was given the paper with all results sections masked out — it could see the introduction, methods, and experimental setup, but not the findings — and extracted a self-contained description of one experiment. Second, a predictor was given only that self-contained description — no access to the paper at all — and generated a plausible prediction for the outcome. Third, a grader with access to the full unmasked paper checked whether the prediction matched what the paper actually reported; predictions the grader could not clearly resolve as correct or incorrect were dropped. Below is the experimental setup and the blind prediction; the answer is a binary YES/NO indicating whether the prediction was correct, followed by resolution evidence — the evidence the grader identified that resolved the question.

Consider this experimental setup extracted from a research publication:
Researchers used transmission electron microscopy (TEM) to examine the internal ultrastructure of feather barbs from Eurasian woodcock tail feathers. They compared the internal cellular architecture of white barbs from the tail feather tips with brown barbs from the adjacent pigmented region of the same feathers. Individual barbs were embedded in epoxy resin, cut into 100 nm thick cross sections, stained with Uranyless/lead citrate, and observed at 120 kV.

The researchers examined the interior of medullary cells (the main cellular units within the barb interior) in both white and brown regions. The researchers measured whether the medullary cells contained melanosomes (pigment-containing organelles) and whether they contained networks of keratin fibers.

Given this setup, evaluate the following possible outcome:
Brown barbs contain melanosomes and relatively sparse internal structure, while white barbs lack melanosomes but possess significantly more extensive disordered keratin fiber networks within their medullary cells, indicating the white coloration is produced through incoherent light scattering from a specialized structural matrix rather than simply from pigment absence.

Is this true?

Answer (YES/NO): YES